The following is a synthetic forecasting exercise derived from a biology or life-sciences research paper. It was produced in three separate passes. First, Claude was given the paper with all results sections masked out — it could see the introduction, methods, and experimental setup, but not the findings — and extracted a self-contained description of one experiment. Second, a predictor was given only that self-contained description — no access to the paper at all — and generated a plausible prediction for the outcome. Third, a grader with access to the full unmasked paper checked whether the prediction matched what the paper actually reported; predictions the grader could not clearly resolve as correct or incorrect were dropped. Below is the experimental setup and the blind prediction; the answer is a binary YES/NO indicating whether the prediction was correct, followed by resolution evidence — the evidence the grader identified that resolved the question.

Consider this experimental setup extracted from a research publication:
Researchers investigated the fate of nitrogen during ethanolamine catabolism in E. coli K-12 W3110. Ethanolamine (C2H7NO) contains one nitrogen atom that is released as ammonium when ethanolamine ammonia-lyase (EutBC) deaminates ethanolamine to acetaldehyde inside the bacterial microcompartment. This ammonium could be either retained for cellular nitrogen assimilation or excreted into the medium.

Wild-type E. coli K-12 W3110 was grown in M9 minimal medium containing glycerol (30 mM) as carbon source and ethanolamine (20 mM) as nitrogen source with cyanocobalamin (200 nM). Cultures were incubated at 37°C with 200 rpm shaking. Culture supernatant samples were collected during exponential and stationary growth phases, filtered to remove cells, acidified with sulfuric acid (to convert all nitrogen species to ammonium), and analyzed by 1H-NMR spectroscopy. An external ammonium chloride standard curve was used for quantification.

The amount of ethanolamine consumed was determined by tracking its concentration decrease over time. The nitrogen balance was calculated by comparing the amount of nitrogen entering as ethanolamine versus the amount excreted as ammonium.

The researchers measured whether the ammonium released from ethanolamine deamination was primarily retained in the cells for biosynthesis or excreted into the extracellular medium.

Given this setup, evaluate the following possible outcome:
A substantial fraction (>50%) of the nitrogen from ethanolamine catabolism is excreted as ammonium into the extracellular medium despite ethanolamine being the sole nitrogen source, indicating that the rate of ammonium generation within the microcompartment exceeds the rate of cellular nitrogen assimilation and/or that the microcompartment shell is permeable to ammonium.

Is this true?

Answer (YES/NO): NO